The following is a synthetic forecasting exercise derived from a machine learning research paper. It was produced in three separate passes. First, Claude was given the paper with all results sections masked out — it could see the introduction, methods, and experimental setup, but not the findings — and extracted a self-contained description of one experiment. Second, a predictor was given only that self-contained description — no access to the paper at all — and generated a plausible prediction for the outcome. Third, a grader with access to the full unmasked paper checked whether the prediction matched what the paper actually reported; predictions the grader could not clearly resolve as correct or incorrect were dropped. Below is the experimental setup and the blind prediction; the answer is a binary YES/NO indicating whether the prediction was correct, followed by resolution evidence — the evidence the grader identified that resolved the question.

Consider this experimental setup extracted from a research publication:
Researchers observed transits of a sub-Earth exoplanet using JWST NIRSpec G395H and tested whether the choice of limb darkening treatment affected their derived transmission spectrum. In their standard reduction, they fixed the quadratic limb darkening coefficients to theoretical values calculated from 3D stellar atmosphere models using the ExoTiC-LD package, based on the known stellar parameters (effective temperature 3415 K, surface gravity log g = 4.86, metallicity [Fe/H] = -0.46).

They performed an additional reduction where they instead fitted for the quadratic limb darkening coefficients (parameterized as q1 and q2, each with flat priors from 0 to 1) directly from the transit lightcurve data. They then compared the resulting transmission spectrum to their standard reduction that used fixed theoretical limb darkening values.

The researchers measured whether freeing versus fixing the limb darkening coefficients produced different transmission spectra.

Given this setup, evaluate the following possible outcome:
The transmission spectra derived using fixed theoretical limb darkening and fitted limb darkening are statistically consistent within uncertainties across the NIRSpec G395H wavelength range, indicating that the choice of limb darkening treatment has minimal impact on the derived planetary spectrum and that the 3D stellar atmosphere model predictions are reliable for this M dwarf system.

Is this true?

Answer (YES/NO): YES